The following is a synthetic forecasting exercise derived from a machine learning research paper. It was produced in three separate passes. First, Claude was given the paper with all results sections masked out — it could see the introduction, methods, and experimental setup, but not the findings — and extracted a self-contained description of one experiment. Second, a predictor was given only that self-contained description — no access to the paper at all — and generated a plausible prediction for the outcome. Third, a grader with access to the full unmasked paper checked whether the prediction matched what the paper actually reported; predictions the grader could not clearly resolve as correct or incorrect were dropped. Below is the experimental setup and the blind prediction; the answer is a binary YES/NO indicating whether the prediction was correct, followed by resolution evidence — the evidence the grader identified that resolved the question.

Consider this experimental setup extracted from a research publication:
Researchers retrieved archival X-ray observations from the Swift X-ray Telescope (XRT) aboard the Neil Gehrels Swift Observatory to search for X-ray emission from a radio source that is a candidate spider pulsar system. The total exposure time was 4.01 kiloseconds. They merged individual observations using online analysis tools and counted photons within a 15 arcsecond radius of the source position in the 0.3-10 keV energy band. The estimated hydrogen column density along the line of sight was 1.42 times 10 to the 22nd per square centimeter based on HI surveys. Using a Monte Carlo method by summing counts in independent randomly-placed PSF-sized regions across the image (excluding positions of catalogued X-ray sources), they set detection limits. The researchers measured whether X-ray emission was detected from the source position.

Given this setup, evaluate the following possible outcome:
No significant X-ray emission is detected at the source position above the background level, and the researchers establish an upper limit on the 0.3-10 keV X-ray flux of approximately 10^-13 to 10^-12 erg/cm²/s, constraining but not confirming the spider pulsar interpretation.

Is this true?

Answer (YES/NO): NO